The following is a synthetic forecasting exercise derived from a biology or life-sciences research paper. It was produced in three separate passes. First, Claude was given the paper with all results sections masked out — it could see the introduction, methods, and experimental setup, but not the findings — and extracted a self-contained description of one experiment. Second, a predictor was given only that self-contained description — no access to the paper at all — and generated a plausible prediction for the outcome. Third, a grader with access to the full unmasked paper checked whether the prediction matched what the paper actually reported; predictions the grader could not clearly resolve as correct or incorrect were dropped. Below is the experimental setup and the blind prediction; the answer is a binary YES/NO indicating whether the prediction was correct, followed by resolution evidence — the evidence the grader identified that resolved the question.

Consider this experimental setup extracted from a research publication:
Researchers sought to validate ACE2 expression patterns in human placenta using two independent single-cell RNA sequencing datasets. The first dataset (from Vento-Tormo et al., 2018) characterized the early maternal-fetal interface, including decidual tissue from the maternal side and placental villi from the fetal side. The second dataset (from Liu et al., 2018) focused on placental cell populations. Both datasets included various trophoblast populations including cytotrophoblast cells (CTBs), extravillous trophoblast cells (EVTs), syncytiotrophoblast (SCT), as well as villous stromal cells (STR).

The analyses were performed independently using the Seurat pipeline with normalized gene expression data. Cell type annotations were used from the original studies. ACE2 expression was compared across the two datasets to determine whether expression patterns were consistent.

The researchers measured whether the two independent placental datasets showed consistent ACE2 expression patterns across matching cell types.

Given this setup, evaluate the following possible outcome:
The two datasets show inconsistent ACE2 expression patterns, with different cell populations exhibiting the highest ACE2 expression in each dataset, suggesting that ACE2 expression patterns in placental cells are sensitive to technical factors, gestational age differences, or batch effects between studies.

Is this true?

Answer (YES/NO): NO